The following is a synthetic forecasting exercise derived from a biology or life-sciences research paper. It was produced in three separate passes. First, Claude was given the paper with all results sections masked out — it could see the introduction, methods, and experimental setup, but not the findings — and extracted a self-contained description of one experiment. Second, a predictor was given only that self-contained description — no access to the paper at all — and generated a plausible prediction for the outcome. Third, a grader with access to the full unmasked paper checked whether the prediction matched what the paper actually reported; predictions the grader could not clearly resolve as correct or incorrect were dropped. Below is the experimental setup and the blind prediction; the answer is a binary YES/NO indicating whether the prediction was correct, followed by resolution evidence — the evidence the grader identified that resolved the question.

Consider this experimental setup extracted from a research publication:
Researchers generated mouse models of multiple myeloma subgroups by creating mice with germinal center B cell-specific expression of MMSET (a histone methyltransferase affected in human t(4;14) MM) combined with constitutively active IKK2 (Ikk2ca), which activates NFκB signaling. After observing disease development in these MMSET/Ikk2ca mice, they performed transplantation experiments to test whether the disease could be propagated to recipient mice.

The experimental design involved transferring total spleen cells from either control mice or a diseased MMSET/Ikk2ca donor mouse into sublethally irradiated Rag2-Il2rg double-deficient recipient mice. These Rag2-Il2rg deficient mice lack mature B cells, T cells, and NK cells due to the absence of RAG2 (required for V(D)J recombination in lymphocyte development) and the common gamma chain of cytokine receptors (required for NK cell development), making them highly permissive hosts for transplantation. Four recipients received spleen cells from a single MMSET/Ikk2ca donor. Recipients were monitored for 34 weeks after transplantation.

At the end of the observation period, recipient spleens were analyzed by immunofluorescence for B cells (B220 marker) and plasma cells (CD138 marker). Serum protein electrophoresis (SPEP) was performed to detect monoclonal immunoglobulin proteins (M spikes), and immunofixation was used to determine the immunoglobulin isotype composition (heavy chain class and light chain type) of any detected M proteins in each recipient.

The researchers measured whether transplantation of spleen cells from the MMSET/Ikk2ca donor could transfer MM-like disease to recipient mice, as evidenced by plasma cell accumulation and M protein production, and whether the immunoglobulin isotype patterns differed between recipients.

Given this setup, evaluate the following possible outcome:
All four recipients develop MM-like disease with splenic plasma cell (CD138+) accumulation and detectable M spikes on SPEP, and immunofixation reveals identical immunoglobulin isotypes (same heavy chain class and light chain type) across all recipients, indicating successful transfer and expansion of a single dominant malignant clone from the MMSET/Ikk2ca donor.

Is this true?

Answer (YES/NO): NO